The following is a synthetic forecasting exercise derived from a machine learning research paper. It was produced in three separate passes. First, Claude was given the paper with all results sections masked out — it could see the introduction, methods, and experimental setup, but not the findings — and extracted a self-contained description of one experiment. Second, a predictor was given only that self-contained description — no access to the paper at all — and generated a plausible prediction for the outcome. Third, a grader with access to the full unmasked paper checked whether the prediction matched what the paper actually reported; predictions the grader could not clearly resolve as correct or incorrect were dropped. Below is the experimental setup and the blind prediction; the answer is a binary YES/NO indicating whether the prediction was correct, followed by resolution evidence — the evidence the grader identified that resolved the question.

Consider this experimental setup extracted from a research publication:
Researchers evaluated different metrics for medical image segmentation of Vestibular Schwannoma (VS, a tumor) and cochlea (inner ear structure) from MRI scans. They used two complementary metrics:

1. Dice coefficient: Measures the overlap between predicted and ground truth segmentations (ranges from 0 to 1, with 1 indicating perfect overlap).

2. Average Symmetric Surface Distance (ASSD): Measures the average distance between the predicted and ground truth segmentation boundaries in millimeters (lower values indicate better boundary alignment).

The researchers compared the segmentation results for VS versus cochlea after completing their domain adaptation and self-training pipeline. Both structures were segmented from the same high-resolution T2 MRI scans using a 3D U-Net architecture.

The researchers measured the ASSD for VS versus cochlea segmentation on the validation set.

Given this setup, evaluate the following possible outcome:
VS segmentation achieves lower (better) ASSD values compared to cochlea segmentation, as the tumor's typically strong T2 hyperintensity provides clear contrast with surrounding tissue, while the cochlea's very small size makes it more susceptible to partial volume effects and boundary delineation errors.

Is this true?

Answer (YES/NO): NO